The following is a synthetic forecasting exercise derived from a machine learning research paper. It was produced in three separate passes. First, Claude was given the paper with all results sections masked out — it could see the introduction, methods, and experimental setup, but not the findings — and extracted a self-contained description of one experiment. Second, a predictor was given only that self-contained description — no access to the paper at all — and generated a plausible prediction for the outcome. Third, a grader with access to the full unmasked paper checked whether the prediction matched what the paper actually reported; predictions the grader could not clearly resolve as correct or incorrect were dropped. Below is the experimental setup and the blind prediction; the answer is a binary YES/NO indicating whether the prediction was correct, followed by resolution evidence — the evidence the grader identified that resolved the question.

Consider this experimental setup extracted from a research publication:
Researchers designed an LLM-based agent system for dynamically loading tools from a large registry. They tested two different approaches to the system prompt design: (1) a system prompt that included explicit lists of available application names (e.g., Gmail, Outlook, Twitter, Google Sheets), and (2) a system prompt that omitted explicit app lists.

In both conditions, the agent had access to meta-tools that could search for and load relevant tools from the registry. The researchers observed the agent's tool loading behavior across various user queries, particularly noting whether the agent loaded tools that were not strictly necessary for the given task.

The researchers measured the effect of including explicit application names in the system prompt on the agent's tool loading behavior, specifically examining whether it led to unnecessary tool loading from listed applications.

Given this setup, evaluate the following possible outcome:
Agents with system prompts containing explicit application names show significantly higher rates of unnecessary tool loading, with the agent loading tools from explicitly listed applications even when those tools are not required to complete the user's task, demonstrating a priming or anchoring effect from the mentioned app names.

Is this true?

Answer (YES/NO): YES